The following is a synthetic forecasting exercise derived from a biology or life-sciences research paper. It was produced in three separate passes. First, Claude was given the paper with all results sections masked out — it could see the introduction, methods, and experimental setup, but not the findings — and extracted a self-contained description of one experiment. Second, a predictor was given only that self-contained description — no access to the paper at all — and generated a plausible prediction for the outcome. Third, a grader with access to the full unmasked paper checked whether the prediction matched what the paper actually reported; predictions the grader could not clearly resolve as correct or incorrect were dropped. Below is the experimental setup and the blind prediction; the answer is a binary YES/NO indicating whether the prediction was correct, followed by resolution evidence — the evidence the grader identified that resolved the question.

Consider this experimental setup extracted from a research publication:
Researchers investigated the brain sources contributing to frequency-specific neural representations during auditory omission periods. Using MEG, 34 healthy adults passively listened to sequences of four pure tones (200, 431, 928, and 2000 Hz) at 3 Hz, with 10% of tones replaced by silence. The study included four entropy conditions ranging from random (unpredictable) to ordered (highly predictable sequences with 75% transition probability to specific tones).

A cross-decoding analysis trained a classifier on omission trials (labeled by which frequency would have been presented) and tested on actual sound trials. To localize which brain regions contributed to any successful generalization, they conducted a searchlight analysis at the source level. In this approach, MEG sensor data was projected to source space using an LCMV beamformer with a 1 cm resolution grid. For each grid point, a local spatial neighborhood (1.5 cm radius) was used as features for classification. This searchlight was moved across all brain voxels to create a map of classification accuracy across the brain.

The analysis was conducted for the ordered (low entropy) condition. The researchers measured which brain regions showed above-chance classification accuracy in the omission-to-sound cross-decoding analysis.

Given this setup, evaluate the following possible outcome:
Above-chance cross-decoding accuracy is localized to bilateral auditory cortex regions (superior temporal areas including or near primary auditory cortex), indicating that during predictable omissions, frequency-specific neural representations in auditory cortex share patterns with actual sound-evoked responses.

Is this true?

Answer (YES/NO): NO